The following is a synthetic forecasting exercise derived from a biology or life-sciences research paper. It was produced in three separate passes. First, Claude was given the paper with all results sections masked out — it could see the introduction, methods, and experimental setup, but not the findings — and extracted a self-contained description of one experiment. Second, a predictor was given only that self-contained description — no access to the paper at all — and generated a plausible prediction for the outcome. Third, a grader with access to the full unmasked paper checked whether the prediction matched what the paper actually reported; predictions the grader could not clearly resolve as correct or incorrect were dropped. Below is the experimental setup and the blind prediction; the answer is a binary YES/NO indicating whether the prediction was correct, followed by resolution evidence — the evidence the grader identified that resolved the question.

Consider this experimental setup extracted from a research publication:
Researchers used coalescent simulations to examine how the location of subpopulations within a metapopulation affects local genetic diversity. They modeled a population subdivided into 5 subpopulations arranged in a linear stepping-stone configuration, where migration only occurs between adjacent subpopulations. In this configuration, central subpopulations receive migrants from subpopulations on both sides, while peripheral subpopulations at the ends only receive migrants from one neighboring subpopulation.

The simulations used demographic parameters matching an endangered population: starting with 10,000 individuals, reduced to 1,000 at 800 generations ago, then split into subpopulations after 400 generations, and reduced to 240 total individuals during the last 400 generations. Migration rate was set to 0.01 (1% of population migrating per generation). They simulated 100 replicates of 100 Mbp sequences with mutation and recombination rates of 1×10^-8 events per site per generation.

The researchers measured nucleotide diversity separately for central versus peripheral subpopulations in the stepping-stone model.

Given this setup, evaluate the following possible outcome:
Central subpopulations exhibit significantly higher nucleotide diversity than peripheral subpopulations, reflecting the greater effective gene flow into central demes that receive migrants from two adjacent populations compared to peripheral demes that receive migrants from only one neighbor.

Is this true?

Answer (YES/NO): YES